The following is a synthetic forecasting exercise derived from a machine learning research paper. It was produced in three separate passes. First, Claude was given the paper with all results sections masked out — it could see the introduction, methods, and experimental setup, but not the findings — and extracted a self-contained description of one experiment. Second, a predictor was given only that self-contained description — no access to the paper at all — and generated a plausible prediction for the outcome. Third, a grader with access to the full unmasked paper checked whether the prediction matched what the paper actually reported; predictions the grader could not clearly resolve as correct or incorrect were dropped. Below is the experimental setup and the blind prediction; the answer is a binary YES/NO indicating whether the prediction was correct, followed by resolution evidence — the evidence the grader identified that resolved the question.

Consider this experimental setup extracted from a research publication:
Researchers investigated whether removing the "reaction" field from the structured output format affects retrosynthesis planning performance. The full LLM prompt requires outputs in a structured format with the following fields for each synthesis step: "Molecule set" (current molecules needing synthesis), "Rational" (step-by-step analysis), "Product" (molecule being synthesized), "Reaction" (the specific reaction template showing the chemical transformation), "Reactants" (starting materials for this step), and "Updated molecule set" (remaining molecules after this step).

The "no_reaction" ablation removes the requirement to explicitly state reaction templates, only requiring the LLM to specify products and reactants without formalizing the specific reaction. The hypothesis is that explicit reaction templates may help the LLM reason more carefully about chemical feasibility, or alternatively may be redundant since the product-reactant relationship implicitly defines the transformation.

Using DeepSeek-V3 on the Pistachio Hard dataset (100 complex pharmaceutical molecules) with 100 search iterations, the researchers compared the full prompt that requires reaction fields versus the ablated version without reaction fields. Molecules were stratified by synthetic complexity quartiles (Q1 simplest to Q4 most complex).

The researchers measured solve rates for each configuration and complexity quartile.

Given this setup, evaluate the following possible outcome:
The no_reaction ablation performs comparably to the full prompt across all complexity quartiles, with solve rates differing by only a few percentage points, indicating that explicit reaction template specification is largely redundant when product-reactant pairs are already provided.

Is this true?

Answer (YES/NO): NO